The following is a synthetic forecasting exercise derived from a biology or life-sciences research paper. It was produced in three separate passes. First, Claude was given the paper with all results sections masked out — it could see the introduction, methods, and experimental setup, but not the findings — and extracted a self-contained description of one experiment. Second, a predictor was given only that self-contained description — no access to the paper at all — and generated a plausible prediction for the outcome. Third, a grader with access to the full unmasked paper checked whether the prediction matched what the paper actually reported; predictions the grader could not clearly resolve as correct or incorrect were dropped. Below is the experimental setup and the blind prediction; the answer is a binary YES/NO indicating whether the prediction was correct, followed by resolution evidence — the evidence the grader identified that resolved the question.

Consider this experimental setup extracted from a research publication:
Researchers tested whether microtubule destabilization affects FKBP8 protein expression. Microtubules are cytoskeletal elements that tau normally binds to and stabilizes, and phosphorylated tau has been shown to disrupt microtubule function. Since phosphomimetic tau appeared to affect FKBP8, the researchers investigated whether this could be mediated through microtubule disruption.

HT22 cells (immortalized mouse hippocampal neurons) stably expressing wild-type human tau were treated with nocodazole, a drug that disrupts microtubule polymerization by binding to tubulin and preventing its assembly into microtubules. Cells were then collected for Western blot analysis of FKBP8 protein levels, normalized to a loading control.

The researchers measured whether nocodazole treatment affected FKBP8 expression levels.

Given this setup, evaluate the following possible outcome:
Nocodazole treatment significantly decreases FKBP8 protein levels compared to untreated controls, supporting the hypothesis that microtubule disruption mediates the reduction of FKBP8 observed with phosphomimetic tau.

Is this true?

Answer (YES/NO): NO